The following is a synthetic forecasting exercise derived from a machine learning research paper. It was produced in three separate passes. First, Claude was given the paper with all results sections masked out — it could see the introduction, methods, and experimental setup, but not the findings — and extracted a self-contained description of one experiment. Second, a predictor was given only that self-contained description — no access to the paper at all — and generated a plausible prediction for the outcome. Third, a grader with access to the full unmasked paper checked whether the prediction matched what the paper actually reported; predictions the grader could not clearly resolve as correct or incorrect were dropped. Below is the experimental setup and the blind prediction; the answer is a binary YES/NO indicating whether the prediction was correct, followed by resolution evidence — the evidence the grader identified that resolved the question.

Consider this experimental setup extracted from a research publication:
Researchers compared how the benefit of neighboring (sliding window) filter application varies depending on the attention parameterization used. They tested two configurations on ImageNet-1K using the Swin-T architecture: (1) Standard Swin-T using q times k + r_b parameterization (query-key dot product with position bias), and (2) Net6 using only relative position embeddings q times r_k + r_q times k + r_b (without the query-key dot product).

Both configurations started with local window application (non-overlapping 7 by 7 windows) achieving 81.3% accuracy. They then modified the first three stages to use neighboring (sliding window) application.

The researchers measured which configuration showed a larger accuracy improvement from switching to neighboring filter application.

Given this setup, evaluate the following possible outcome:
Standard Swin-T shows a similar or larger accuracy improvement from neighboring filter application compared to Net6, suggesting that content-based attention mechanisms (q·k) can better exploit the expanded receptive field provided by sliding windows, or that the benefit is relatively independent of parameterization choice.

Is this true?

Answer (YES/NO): NO